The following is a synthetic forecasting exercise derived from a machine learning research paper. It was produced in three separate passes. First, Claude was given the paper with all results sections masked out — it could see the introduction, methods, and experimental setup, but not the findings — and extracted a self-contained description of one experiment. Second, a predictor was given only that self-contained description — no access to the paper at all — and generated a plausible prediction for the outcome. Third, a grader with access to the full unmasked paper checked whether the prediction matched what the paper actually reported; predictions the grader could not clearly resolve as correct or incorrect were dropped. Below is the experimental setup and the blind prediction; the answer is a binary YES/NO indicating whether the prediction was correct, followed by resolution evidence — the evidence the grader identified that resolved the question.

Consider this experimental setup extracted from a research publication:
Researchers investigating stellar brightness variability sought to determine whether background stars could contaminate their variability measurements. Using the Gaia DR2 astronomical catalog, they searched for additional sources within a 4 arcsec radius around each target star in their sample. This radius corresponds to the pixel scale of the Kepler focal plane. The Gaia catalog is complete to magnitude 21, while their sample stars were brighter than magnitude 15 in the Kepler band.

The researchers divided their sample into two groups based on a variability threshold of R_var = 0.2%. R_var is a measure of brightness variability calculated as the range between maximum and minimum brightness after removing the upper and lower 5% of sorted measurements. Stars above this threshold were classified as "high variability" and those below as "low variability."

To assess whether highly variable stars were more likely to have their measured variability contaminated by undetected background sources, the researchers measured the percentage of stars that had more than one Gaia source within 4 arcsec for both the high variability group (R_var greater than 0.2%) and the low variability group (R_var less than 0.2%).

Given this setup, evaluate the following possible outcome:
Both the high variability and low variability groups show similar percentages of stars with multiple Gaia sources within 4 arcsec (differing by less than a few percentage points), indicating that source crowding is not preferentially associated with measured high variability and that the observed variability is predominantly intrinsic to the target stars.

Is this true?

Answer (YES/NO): YES